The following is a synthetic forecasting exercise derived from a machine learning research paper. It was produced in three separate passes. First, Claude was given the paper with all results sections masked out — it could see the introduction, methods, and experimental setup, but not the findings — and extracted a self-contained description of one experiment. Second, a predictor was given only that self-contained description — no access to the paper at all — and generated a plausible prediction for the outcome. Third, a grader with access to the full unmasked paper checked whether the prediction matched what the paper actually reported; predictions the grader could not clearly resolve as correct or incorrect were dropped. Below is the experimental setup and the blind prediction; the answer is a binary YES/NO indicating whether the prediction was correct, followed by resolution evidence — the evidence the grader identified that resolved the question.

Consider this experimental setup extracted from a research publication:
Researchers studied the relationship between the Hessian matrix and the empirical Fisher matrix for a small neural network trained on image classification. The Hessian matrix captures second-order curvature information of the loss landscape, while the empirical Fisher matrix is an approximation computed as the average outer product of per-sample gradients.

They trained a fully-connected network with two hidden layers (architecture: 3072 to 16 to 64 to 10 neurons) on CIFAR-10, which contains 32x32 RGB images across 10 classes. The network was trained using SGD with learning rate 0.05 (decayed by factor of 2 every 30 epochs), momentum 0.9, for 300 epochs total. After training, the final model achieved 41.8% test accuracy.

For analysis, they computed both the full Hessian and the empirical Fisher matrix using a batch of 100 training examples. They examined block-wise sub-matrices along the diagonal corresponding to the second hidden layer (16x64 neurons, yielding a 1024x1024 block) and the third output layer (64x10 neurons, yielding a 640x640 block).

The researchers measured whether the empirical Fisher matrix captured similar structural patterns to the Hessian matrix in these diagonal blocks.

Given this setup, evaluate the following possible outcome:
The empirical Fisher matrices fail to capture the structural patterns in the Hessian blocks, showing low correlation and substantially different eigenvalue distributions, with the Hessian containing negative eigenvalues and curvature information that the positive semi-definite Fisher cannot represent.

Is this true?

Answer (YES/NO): NO